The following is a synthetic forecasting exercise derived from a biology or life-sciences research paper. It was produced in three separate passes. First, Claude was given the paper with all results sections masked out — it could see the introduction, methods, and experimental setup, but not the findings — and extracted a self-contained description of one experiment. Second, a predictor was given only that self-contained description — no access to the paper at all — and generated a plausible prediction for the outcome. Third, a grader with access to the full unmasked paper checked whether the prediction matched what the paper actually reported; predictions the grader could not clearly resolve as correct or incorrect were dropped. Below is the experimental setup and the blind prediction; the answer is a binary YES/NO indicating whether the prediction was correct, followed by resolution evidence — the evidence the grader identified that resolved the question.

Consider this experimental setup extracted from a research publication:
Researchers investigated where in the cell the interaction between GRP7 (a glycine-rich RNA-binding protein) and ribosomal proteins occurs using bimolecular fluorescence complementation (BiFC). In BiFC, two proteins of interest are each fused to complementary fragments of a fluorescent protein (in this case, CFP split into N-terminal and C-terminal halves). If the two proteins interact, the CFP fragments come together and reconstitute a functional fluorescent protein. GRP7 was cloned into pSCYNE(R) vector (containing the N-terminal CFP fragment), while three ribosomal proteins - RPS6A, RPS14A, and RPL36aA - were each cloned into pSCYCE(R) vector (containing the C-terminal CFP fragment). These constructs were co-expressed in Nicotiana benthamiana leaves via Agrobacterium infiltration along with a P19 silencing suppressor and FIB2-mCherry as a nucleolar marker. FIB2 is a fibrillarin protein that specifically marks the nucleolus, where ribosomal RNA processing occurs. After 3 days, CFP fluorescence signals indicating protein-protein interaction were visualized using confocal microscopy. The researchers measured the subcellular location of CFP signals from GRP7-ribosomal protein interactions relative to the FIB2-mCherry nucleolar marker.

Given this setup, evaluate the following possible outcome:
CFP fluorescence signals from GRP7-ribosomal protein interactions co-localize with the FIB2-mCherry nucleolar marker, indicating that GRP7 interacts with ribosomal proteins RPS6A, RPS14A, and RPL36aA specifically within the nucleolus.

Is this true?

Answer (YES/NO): YES